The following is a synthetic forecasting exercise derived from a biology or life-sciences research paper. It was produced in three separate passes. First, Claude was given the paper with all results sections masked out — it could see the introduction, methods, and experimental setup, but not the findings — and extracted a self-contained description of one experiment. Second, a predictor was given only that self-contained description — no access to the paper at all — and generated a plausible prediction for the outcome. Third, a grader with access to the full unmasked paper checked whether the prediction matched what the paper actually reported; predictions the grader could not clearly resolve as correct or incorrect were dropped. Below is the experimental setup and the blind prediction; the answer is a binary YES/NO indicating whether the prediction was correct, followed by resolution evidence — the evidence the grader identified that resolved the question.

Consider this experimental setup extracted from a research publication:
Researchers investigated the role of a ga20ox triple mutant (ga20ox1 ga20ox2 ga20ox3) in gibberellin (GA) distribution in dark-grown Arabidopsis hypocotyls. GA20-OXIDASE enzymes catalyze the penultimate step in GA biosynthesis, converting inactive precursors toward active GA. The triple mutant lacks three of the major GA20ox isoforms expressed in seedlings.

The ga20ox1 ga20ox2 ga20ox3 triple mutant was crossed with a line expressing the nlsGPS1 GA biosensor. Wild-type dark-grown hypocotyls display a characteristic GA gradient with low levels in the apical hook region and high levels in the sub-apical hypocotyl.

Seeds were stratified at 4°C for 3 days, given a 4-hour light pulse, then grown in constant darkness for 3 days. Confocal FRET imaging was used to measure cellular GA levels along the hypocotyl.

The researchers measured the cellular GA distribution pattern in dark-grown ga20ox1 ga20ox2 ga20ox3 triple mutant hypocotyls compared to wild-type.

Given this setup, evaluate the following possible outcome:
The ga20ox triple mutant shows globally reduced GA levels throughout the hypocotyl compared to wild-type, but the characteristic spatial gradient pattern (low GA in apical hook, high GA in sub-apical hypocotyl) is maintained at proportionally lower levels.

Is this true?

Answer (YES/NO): NO